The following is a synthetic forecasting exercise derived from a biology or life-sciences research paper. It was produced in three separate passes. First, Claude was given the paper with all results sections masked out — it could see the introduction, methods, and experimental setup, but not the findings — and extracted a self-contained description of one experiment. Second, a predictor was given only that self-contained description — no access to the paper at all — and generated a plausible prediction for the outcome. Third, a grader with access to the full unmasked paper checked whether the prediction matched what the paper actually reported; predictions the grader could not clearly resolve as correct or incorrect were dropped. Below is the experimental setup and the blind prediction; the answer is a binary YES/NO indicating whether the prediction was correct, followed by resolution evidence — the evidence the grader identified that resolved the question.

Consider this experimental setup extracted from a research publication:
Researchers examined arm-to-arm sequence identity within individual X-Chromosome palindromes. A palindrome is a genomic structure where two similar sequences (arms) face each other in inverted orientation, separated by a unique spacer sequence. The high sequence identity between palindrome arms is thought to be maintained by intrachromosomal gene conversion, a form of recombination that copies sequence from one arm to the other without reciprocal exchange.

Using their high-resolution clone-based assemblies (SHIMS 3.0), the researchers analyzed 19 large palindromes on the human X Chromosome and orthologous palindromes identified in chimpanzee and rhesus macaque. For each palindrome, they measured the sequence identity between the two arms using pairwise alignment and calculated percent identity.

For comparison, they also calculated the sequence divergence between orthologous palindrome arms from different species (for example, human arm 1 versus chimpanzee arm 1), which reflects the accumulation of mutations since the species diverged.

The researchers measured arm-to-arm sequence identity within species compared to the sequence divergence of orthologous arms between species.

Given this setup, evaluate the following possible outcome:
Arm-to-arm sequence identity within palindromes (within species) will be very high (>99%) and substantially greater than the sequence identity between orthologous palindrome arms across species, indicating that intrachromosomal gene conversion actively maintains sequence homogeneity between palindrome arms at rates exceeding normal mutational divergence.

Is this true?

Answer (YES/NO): YES